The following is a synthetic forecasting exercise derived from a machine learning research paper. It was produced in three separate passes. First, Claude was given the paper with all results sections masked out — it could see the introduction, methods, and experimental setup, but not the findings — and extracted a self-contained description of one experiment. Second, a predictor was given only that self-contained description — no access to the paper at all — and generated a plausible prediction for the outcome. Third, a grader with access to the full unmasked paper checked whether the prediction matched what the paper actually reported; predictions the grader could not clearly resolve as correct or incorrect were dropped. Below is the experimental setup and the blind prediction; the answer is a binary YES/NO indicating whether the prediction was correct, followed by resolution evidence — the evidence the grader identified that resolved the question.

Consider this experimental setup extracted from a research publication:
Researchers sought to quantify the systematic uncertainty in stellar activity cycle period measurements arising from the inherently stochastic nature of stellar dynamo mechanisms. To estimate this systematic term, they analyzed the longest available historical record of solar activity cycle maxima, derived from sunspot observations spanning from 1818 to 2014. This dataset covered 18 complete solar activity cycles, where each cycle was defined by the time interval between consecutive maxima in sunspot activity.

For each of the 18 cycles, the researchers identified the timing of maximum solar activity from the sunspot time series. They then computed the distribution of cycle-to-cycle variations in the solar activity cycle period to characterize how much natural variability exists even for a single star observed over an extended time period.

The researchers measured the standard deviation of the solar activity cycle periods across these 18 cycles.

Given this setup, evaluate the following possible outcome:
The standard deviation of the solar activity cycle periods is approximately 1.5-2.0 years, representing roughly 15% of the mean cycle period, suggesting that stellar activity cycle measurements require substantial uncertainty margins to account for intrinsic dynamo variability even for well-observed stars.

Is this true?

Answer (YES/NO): NO